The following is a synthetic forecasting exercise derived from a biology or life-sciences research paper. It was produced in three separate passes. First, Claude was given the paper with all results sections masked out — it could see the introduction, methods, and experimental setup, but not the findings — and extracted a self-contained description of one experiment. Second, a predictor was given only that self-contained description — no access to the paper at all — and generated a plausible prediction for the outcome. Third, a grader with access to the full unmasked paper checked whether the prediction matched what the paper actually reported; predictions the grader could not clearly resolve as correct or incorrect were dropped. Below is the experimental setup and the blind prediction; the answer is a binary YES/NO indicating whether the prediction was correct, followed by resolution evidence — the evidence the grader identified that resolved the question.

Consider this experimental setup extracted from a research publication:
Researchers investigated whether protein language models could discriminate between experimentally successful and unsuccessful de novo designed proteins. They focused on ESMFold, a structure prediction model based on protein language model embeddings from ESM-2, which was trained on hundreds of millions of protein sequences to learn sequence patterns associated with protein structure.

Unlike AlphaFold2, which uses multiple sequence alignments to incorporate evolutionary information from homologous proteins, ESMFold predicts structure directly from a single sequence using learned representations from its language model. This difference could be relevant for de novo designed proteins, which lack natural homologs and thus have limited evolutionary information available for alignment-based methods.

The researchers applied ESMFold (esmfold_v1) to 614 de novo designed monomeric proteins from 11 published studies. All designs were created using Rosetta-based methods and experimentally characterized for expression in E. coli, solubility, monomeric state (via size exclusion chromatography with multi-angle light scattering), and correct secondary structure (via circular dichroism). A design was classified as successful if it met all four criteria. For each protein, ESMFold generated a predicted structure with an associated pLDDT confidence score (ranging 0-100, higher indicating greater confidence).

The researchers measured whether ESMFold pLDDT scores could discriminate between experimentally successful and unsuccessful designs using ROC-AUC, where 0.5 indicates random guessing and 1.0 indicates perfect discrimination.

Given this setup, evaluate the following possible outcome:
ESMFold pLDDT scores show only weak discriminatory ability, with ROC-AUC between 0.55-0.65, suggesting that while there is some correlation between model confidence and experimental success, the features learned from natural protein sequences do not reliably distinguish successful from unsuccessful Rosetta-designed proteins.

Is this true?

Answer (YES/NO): NO